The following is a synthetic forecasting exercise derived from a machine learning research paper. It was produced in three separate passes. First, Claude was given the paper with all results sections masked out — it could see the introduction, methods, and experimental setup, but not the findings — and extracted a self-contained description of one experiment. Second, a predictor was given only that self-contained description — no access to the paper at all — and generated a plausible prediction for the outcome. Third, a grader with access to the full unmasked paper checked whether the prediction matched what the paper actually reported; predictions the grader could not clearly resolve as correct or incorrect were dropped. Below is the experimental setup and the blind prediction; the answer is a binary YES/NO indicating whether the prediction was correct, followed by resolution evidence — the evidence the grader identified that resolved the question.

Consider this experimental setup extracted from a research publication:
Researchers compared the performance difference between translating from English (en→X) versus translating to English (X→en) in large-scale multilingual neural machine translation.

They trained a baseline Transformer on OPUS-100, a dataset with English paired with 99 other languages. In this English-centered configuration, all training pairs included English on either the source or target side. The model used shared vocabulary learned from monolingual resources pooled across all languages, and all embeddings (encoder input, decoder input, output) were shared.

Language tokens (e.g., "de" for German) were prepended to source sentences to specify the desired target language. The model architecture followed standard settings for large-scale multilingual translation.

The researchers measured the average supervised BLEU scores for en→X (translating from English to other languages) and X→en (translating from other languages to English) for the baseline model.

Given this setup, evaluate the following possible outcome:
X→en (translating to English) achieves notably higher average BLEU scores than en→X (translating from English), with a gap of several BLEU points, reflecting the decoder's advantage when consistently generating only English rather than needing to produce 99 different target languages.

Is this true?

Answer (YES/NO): YES